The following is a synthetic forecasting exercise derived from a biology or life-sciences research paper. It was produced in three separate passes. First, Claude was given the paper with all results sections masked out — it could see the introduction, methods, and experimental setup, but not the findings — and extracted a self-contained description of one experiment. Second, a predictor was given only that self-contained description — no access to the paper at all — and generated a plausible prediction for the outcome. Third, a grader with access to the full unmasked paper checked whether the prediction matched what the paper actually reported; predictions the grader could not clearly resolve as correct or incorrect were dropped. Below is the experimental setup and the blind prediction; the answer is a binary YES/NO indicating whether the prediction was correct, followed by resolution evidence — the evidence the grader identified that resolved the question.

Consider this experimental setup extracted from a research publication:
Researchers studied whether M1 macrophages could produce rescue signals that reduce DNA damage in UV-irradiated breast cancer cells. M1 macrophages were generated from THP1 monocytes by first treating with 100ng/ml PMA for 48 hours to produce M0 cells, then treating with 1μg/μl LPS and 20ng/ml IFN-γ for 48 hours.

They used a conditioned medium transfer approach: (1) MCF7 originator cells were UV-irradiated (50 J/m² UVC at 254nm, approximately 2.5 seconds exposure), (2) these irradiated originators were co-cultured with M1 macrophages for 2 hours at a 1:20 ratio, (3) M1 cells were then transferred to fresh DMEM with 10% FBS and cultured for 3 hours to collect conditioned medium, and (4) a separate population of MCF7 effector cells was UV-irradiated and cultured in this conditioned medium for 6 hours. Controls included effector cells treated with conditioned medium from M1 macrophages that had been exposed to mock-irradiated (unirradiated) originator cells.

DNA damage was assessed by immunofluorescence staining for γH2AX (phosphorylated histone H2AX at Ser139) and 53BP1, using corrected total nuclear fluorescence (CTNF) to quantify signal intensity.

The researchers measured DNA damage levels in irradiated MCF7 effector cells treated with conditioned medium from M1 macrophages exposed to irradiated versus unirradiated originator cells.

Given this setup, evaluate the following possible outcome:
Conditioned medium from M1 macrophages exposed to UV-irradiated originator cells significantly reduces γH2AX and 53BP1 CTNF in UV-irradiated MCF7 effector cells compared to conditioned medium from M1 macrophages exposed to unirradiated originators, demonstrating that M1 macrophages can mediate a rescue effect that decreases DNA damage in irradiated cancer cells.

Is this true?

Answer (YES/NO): NO